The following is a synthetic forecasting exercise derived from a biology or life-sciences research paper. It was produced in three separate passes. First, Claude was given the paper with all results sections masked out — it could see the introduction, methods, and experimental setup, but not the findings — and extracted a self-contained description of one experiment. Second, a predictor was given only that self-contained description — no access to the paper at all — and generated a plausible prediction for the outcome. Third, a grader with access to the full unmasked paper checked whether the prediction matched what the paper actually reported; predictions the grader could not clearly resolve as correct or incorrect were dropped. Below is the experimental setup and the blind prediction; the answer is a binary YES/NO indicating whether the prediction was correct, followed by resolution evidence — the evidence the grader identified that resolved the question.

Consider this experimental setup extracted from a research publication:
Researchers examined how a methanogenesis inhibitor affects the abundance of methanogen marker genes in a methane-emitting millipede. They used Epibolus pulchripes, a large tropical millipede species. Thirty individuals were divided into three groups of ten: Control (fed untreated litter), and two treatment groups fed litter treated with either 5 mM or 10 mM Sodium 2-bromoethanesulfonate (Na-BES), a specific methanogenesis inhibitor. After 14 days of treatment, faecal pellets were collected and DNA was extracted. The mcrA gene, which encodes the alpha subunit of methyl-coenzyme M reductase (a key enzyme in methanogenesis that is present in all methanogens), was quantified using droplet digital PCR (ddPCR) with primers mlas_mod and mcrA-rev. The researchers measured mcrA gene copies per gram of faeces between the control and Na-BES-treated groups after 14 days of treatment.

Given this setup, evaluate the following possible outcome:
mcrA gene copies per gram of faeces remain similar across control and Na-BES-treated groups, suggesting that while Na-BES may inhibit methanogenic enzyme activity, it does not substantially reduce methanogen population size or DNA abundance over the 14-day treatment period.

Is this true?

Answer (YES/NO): NO